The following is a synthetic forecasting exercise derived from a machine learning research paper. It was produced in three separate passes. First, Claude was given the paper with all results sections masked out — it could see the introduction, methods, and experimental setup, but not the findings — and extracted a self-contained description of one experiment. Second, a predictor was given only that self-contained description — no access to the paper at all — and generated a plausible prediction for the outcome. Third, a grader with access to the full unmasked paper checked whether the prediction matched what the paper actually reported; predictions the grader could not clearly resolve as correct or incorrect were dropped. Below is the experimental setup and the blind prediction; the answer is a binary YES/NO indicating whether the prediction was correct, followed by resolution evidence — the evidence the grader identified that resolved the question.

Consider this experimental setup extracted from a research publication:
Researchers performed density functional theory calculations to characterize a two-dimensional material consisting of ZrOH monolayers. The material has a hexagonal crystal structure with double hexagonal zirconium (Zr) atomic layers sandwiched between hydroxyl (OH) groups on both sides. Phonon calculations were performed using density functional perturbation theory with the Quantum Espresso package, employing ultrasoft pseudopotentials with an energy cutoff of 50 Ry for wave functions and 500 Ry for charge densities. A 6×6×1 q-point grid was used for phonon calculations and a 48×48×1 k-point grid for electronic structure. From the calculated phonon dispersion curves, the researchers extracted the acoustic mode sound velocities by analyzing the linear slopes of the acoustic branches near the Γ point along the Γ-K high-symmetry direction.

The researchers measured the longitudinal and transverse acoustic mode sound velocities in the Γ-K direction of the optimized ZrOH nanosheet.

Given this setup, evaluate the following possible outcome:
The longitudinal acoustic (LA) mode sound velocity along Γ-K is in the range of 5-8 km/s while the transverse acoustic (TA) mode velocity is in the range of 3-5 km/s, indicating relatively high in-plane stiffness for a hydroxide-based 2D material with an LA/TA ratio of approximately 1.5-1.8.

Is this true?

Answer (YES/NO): NO